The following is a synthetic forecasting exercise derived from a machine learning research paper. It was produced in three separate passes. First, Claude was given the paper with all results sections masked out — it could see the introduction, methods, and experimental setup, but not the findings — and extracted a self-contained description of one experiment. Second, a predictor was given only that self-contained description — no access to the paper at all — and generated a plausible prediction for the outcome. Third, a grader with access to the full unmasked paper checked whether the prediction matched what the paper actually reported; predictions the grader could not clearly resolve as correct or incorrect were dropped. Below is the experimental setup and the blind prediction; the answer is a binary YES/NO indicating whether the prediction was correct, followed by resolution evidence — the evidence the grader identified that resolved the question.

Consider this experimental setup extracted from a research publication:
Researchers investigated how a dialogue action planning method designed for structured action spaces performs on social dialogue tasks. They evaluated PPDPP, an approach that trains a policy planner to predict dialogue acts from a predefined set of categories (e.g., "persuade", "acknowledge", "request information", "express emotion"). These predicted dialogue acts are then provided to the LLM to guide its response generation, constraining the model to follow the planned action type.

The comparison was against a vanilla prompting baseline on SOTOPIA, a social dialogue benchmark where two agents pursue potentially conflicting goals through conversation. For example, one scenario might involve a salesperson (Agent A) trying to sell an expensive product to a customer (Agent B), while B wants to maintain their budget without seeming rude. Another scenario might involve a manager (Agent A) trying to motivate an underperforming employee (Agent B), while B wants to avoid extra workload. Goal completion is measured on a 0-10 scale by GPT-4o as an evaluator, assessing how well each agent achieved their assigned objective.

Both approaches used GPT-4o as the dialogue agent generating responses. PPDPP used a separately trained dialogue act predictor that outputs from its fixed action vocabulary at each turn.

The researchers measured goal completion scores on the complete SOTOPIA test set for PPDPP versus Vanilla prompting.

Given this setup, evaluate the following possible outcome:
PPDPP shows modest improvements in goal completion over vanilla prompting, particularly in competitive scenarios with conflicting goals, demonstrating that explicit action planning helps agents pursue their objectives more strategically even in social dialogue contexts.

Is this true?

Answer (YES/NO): NO